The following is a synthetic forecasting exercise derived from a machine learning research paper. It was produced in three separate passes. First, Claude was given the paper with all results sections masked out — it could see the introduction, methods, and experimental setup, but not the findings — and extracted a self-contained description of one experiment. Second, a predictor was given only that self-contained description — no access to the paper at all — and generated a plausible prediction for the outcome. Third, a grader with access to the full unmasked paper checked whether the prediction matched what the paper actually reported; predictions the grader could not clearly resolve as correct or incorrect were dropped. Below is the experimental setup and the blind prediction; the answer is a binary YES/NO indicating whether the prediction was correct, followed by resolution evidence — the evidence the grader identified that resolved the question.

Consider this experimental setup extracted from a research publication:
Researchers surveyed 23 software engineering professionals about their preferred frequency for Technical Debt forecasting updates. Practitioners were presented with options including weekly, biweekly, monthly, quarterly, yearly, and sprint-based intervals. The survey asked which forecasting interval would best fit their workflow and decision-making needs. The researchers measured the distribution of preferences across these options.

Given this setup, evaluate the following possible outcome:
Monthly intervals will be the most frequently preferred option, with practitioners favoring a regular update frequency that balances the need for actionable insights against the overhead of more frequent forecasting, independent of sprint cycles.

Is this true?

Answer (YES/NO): NO